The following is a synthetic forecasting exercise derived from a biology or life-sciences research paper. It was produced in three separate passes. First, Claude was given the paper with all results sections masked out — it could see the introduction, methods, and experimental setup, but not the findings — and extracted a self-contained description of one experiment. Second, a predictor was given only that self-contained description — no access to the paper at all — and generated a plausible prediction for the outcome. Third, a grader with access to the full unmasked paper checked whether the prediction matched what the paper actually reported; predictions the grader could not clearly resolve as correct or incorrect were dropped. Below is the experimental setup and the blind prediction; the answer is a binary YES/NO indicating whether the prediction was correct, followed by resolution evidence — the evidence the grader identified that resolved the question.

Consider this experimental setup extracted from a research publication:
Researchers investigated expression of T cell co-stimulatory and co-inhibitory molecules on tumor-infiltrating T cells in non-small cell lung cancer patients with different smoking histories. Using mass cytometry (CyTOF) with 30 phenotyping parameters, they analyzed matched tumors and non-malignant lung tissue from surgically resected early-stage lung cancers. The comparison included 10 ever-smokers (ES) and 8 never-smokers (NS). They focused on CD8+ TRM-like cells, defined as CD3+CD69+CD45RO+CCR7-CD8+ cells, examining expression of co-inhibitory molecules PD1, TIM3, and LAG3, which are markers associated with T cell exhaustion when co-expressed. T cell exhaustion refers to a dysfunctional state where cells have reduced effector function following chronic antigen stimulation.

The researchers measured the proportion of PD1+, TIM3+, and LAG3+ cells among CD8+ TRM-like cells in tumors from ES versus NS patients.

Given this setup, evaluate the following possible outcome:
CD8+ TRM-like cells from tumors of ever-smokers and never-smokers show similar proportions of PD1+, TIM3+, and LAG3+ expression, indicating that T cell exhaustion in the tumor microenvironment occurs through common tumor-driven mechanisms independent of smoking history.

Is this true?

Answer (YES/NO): NO